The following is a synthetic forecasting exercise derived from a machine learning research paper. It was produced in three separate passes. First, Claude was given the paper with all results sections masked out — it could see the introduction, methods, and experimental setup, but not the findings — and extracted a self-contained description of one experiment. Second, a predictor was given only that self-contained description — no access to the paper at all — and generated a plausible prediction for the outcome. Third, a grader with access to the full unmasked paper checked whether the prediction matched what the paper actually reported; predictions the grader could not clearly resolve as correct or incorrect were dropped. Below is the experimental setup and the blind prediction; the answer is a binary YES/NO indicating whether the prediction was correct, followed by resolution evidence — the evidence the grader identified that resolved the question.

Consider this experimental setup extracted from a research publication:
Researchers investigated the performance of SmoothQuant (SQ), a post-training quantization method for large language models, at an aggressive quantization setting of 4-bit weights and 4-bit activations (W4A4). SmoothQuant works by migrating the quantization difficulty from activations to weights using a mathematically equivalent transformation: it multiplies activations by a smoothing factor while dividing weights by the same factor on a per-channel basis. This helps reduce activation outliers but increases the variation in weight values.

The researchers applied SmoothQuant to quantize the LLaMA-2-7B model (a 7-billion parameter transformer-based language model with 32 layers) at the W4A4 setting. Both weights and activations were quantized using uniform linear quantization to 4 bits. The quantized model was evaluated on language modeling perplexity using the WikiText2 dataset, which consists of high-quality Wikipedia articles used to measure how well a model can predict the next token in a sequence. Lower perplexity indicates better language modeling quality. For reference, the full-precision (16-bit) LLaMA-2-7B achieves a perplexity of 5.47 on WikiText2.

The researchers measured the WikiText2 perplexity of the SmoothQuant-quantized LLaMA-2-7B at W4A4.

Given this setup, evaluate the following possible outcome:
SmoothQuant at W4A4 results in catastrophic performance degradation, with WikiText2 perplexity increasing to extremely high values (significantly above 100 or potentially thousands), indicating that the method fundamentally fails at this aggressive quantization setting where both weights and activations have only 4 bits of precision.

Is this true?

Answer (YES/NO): YES